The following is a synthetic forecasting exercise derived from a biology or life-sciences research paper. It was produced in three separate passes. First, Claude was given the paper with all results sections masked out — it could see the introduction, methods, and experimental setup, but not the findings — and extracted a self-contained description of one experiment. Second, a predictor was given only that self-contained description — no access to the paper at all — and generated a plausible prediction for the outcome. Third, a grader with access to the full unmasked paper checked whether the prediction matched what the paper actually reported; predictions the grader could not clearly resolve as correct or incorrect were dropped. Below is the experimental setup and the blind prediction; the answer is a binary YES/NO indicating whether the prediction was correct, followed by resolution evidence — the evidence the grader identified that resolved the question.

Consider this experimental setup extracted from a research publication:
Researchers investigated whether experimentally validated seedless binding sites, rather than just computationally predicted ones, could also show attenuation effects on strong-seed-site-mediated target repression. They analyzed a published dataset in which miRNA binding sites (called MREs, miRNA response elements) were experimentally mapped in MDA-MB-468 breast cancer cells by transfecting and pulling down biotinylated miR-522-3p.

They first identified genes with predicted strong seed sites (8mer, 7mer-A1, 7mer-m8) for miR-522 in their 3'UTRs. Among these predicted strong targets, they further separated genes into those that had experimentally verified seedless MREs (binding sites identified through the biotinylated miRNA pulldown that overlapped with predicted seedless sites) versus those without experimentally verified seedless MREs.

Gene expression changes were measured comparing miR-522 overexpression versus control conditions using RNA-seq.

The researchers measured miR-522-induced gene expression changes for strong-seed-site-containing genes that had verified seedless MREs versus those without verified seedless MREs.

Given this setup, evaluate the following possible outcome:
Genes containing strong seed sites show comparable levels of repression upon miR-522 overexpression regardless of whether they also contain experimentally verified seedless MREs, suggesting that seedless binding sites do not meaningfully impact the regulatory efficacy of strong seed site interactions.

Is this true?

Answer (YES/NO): NO